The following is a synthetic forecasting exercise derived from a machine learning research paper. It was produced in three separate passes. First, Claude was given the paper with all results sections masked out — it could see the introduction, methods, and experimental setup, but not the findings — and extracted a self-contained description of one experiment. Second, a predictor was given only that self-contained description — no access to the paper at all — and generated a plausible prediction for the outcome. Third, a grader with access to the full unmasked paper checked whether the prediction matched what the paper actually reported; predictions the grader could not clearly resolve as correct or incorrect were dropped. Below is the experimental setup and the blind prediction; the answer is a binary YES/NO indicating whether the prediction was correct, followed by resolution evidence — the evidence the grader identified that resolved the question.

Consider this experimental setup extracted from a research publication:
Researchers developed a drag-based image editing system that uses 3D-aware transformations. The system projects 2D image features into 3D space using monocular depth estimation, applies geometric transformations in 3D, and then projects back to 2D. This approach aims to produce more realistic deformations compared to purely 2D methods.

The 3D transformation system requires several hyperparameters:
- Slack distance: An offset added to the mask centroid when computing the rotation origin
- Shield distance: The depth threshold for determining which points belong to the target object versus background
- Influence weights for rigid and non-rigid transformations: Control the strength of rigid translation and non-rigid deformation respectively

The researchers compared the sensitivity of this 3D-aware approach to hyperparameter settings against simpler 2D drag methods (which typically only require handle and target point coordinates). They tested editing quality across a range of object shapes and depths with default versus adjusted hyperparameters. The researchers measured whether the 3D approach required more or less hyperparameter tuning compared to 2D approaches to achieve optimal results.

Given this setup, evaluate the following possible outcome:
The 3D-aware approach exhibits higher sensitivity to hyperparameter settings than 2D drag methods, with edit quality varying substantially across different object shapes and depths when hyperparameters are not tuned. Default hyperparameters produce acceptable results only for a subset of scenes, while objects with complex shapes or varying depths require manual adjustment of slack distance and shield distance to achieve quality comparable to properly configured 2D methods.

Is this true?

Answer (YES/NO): YES